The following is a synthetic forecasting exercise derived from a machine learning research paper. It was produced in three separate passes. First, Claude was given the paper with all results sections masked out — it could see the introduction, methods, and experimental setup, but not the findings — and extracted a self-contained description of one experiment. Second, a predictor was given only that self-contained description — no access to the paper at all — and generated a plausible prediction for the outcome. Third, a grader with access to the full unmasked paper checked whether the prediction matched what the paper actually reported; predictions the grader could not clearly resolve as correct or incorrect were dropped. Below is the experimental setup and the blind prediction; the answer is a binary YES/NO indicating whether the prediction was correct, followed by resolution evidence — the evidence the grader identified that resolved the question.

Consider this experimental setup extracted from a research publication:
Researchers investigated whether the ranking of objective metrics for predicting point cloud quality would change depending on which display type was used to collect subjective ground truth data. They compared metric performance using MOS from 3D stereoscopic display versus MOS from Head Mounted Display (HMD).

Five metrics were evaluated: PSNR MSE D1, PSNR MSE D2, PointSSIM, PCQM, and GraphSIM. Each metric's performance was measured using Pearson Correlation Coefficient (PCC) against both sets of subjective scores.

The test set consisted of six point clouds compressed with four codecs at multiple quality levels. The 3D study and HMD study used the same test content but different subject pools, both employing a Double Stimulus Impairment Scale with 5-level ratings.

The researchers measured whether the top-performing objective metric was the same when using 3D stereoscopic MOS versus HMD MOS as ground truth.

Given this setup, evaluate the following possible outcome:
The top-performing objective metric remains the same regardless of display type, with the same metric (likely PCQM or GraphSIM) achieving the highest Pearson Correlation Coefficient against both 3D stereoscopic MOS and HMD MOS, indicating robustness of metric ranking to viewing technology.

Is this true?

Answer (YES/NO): YES